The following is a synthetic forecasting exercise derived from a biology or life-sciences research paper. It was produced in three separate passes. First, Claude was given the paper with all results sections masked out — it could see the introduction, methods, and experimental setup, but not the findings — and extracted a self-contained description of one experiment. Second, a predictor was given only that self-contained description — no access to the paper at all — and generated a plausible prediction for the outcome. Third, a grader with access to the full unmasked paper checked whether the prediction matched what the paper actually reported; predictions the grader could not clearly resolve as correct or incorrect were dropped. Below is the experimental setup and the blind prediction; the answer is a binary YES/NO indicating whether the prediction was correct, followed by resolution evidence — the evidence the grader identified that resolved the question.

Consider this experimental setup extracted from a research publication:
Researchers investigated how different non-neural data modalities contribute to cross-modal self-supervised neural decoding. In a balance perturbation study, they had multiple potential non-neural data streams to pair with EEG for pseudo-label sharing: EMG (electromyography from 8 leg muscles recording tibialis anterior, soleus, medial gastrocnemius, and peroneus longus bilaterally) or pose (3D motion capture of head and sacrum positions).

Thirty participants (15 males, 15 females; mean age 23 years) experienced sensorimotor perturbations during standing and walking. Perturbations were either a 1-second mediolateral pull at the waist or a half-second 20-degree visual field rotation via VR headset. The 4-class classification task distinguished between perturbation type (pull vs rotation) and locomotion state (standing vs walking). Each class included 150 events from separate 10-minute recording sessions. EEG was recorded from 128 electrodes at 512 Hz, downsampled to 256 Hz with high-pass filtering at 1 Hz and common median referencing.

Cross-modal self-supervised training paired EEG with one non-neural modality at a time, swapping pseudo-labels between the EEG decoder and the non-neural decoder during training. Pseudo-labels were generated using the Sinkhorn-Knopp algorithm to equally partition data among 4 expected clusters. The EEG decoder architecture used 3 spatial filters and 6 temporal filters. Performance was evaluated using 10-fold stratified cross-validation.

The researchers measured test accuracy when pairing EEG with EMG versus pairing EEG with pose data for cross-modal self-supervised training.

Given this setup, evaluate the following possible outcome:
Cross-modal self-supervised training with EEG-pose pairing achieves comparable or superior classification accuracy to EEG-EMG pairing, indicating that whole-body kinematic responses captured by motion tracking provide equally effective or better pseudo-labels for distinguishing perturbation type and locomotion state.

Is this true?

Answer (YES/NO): YES